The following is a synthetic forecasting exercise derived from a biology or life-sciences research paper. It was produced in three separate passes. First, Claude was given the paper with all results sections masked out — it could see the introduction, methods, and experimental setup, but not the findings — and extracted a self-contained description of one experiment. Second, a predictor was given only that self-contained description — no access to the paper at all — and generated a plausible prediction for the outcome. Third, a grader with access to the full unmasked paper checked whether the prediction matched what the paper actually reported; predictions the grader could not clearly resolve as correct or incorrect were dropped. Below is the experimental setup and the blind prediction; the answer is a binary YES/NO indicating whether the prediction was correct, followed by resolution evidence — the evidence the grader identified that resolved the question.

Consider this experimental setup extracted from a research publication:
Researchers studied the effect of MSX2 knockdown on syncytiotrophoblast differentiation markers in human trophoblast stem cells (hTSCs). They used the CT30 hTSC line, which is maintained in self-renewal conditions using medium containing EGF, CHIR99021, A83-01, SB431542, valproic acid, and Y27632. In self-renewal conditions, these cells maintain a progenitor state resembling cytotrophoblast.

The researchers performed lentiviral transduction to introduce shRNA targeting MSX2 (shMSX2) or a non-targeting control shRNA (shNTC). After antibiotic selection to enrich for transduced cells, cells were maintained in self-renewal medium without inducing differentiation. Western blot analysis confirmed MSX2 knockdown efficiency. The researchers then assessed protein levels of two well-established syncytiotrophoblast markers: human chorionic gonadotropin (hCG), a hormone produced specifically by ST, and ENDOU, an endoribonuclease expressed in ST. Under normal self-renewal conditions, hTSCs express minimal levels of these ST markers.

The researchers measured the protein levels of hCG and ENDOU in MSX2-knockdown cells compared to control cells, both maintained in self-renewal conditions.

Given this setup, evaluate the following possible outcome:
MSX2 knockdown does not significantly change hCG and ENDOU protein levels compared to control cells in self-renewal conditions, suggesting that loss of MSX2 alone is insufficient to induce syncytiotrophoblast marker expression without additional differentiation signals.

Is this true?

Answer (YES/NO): NO